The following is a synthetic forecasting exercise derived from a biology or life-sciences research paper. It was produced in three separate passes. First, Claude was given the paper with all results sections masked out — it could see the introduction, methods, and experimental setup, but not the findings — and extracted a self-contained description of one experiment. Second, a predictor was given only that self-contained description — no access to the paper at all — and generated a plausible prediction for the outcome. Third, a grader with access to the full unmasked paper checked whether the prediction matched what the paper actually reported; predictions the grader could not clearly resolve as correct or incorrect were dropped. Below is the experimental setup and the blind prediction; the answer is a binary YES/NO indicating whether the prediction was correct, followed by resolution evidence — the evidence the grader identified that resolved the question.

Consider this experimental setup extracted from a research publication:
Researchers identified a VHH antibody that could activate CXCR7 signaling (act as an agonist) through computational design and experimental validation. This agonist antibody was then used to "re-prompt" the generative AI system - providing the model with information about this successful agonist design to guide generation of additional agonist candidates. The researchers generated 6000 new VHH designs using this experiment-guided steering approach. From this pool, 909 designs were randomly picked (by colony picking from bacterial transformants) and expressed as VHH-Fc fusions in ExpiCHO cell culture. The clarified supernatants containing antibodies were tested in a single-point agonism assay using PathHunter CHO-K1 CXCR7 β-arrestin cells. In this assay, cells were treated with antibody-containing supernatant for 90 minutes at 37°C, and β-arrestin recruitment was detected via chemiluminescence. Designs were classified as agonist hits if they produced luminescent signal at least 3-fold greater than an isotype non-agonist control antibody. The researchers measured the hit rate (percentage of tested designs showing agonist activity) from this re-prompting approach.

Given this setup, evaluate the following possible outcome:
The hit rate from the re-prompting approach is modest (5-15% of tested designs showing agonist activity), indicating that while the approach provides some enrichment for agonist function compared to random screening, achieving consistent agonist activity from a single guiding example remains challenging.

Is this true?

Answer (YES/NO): NO